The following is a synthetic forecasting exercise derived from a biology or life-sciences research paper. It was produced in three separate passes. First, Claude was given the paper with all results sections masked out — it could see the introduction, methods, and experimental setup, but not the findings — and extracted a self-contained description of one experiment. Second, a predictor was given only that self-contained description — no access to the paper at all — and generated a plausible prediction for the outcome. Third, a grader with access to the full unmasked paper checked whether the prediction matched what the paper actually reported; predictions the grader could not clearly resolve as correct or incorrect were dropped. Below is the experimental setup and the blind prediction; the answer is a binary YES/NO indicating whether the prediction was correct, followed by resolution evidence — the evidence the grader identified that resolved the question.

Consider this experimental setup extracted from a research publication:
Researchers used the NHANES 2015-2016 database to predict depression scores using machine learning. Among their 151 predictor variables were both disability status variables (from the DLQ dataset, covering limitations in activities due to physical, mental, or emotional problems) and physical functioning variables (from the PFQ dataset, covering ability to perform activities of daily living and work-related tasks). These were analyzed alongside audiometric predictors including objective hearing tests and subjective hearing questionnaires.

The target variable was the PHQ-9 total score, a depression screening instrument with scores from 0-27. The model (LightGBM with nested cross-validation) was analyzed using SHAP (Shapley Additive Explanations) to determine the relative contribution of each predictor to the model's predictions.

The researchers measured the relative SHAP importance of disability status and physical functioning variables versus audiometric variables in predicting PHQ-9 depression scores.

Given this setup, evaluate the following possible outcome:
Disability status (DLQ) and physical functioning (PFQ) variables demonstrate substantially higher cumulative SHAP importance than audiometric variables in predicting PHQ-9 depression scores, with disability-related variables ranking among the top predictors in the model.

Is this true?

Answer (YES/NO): YES